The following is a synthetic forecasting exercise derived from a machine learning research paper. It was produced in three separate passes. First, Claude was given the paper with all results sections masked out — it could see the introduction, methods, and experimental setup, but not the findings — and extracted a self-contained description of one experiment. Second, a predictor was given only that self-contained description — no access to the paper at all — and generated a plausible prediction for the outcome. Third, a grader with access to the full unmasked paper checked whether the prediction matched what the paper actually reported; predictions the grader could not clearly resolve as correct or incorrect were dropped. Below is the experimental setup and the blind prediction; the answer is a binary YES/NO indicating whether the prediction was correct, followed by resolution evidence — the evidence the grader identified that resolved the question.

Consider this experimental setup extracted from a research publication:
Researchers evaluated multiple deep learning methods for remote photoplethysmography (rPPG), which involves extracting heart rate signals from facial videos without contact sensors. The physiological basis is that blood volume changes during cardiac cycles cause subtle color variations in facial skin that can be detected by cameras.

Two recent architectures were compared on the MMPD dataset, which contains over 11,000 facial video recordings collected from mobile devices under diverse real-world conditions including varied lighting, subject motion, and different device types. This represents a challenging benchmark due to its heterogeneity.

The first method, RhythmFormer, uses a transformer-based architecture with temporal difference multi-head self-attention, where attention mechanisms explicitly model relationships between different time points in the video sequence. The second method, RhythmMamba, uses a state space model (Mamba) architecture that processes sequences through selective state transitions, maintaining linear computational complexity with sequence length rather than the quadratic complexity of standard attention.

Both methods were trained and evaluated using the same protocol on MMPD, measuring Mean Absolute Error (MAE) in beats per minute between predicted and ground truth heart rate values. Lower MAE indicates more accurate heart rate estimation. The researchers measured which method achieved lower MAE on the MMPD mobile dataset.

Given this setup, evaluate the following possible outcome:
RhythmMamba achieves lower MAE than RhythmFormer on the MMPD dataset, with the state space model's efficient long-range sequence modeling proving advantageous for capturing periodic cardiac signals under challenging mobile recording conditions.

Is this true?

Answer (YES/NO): NO